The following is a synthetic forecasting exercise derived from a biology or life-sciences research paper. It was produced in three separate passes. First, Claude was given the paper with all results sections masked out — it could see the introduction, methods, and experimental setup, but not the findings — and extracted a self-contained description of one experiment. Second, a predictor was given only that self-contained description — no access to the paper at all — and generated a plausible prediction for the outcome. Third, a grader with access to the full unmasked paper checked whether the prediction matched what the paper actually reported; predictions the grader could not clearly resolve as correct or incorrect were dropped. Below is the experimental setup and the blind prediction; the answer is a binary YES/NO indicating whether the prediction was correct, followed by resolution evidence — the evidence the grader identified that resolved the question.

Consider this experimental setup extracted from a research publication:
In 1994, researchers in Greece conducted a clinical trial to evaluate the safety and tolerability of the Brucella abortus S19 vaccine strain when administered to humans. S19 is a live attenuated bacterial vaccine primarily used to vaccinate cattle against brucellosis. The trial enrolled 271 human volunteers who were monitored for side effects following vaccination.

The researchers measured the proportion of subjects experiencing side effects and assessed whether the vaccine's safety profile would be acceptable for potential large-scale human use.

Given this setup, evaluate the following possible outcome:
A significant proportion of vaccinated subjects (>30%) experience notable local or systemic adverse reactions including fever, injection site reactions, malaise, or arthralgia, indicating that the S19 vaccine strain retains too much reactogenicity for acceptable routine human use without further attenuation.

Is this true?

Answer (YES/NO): NO